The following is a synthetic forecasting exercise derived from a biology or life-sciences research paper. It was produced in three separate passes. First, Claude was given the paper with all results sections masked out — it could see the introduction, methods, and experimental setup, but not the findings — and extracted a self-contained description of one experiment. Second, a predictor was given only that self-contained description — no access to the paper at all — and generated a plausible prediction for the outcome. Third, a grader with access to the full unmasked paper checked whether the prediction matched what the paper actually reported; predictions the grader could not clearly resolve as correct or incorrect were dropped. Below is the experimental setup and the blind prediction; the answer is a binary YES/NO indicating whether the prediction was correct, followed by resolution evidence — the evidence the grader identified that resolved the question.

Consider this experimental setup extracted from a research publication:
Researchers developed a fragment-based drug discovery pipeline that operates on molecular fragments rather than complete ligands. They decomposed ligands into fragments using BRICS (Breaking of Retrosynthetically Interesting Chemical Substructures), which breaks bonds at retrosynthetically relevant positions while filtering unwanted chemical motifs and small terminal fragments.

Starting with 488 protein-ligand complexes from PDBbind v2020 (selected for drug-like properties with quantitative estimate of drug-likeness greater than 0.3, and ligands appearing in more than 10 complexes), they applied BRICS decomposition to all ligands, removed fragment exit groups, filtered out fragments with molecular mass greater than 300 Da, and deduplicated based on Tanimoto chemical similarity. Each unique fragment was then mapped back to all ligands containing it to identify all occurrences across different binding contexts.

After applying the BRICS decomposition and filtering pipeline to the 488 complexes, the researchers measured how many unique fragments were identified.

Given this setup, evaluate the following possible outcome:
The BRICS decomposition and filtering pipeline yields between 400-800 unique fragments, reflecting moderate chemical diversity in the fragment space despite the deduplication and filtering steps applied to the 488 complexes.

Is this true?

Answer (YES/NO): NO